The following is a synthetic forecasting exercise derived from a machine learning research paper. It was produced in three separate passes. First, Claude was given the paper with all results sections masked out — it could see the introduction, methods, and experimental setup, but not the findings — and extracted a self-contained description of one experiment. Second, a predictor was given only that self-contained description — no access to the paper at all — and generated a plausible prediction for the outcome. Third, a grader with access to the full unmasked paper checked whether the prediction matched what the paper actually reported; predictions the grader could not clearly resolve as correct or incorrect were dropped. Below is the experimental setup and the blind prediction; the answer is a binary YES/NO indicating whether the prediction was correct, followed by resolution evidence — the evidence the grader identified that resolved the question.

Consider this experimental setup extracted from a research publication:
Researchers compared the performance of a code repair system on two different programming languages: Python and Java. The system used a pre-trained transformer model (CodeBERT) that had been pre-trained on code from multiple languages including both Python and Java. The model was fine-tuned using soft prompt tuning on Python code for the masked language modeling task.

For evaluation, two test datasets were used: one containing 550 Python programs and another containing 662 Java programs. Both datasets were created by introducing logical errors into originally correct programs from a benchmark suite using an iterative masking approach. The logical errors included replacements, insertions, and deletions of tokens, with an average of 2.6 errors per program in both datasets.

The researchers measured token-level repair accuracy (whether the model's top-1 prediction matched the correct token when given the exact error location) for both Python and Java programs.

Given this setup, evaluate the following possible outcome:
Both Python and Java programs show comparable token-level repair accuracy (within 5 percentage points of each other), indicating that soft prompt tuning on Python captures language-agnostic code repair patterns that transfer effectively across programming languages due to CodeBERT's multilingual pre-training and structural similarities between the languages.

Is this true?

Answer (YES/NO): NO